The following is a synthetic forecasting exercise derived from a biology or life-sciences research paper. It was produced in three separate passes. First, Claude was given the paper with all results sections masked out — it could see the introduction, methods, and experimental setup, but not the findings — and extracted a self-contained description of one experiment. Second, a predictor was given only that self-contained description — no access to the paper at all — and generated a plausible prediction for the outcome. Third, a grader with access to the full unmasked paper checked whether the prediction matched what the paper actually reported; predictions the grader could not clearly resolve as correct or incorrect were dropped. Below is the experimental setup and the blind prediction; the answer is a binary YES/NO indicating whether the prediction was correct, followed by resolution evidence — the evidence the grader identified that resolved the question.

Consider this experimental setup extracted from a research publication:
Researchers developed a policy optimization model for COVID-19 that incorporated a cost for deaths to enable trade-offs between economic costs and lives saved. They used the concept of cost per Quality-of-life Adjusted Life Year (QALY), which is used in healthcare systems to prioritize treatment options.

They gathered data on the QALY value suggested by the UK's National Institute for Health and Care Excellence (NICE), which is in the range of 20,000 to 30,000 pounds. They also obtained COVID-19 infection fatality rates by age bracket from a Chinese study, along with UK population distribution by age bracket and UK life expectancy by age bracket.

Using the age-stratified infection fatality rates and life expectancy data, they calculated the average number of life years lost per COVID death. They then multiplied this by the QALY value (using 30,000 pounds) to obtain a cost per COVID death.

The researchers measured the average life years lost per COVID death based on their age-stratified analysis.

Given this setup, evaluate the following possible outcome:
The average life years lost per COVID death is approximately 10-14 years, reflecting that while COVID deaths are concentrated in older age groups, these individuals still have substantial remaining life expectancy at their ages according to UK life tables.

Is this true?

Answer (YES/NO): NO